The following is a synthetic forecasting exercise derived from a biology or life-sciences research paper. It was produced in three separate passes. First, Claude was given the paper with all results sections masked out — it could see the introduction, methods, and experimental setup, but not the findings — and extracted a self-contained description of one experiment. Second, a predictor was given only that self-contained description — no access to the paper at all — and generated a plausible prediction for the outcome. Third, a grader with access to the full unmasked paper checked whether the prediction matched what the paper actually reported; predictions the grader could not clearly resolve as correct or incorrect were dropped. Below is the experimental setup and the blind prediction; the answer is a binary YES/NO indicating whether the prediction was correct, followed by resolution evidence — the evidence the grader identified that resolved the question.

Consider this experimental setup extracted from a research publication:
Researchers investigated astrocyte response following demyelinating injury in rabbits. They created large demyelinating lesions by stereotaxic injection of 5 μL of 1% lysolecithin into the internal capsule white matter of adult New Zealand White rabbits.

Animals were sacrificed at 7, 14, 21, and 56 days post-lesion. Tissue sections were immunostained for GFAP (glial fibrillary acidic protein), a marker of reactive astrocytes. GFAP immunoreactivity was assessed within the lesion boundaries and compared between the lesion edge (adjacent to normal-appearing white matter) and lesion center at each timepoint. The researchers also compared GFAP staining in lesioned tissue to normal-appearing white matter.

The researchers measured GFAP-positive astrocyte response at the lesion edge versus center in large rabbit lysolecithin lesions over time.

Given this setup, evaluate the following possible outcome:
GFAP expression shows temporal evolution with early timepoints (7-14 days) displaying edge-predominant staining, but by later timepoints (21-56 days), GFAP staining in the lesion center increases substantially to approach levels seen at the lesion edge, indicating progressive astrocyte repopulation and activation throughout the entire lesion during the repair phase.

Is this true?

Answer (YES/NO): NO